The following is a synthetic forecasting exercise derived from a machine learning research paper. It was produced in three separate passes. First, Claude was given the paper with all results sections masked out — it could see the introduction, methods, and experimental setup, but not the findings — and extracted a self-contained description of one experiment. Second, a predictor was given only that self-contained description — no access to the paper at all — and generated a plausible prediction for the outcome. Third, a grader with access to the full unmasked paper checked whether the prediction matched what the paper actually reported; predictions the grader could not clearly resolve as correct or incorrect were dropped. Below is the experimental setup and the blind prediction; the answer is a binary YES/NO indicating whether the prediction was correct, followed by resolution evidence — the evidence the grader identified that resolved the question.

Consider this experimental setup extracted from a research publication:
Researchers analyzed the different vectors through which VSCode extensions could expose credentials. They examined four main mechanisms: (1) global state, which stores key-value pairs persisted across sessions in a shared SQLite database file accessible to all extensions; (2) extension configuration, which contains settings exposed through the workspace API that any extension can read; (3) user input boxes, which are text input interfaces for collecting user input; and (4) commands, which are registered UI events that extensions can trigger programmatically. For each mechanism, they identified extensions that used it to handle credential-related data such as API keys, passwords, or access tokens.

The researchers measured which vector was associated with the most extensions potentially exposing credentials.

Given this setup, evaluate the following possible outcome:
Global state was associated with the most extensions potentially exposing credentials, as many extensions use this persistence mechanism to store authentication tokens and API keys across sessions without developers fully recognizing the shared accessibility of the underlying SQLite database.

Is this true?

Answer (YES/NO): NO